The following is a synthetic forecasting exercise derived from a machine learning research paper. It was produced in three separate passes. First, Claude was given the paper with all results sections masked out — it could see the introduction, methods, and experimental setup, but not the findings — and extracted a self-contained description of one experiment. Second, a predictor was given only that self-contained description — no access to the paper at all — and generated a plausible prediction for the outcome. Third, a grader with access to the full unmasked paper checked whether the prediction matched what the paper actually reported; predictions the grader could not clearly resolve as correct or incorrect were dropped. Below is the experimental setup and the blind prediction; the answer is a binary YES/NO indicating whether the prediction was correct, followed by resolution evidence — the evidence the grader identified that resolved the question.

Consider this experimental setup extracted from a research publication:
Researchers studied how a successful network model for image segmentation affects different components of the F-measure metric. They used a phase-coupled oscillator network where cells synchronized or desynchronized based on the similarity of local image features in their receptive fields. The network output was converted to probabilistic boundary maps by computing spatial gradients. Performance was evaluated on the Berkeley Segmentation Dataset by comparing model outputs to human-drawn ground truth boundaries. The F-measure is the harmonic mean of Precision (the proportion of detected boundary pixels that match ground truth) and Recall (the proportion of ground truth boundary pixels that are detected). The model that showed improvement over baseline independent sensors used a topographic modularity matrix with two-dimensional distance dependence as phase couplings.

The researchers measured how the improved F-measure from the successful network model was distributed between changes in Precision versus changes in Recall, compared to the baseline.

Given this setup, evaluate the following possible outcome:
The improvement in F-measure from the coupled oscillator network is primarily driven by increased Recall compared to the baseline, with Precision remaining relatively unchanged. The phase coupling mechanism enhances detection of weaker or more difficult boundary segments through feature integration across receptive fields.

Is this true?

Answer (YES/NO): NO